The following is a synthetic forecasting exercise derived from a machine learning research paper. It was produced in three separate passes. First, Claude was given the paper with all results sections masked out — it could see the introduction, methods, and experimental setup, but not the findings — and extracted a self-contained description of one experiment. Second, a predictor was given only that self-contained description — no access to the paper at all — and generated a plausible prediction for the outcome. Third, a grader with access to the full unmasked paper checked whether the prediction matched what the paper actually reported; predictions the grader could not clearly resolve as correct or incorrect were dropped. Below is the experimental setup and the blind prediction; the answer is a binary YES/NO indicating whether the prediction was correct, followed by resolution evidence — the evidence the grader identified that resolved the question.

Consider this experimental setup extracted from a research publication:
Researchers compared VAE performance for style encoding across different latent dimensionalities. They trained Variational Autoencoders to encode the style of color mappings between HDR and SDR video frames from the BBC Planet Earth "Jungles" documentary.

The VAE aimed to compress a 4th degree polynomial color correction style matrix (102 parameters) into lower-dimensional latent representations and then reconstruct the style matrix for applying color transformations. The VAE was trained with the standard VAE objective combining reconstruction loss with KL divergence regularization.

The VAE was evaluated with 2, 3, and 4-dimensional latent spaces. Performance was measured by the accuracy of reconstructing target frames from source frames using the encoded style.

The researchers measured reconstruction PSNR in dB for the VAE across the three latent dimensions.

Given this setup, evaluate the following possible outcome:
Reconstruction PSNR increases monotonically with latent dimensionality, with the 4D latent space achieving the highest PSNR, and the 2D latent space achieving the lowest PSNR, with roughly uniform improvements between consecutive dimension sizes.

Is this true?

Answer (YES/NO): NO